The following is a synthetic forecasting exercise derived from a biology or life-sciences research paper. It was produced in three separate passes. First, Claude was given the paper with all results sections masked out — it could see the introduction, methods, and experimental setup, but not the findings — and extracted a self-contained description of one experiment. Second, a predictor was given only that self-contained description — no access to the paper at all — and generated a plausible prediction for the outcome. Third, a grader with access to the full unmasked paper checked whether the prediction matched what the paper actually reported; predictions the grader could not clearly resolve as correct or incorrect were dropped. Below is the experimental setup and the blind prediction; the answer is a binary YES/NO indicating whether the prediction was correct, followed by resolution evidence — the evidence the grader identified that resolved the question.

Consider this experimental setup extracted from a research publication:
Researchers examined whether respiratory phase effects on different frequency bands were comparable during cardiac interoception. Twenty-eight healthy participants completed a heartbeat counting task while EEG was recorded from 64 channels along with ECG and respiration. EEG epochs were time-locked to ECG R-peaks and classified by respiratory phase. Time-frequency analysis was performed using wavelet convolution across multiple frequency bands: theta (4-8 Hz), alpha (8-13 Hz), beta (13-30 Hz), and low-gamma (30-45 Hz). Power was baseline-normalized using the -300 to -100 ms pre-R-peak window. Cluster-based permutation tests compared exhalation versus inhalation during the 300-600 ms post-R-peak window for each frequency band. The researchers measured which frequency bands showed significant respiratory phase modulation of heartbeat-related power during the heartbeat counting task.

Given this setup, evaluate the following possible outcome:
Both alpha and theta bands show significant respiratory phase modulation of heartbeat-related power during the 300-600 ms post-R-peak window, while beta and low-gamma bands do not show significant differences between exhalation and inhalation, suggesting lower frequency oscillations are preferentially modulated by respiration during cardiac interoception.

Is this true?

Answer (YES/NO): YES